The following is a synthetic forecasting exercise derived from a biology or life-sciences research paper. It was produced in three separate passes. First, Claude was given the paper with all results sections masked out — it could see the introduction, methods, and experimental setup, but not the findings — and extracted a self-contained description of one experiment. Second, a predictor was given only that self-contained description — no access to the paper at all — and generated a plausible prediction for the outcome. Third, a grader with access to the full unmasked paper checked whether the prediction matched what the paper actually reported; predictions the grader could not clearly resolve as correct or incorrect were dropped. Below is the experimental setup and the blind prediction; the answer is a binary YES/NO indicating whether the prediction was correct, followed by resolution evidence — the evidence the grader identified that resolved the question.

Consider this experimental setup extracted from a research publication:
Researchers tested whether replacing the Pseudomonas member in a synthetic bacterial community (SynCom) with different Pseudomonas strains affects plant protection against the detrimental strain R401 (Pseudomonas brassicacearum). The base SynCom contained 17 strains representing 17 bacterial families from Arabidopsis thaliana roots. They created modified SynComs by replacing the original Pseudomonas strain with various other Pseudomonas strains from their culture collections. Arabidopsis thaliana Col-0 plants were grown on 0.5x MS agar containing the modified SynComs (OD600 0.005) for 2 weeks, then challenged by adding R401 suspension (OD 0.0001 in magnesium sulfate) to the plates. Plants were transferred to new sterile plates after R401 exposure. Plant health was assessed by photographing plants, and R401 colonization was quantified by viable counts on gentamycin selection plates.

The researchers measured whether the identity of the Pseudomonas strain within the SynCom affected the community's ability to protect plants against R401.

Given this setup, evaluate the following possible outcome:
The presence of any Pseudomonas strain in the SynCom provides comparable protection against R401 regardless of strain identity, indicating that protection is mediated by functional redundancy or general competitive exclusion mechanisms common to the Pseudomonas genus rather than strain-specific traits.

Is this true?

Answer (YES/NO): NO